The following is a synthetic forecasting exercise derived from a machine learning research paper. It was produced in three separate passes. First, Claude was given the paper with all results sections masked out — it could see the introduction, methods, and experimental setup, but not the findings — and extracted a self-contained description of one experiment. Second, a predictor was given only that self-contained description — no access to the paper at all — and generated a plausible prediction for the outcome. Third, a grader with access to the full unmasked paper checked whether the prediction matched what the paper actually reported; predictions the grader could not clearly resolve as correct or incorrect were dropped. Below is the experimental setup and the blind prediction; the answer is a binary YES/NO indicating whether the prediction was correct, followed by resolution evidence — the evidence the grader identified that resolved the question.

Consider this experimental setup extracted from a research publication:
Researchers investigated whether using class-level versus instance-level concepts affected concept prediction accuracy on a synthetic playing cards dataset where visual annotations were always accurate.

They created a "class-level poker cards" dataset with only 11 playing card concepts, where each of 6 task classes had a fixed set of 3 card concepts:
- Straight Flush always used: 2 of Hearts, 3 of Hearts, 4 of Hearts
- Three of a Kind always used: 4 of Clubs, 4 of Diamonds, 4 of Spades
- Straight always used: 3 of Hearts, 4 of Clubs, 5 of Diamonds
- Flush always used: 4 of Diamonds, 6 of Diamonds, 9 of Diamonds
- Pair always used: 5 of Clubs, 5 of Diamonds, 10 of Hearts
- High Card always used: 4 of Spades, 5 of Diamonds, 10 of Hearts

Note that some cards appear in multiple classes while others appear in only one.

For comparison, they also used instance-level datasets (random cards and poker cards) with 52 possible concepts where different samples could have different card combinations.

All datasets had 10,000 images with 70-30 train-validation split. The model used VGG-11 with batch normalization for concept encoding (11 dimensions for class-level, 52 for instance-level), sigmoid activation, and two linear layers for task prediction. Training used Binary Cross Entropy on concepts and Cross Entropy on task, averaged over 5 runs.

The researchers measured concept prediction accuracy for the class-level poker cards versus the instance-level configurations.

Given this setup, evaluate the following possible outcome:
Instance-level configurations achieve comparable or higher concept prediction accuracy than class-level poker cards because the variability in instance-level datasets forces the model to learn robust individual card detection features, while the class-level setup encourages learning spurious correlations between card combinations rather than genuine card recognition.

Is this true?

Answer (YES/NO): YES